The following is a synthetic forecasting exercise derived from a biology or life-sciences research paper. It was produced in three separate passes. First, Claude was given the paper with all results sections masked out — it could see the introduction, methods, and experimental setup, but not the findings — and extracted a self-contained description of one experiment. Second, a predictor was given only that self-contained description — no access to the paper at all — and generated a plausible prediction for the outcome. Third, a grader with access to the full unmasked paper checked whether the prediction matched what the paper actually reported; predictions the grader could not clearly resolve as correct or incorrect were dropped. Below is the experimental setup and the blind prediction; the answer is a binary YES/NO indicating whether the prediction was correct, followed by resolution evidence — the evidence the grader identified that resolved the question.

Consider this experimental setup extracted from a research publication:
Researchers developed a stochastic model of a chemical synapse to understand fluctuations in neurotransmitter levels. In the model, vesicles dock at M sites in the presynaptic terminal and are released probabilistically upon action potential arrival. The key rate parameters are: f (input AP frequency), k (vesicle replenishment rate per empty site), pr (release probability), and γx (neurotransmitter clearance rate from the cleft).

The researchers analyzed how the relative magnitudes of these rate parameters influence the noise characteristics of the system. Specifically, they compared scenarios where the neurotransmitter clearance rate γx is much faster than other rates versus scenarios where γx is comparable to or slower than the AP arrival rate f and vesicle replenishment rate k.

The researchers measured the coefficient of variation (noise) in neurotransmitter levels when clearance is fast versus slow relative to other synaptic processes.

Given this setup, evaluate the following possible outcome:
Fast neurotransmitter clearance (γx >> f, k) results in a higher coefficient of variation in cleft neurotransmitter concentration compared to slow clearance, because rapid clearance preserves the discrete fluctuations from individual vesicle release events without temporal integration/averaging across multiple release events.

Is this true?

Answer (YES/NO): NO